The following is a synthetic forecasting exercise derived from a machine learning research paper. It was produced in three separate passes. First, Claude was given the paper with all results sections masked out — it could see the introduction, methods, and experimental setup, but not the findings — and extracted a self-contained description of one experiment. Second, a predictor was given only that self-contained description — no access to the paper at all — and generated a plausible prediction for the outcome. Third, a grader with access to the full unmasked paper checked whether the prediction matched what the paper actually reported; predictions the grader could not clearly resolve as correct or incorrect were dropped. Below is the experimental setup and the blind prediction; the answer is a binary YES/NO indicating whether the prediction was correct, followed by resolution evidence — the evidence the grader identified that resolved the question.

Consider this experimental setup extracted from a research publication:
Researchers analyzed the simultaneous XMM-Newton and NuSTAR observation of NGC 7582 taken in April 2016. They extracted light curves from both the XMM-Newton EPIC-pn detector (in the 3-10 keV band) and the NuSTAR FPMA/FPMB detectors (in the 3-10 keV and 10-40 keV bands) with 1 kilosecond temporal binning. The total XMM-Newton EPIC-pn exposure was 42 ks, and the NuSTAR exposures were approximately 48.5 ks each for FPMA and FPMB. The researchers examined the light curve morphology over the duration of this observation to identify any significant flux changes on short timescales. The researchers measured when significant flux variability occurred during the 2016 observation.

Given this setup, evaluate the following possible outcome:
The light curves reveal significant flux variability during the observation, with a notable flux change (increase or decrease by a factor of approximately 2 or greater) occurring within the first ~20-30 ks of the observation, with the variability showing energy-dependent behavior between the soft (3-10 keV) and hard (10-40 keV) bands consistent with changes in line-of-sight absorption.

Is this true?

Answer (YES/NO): NO